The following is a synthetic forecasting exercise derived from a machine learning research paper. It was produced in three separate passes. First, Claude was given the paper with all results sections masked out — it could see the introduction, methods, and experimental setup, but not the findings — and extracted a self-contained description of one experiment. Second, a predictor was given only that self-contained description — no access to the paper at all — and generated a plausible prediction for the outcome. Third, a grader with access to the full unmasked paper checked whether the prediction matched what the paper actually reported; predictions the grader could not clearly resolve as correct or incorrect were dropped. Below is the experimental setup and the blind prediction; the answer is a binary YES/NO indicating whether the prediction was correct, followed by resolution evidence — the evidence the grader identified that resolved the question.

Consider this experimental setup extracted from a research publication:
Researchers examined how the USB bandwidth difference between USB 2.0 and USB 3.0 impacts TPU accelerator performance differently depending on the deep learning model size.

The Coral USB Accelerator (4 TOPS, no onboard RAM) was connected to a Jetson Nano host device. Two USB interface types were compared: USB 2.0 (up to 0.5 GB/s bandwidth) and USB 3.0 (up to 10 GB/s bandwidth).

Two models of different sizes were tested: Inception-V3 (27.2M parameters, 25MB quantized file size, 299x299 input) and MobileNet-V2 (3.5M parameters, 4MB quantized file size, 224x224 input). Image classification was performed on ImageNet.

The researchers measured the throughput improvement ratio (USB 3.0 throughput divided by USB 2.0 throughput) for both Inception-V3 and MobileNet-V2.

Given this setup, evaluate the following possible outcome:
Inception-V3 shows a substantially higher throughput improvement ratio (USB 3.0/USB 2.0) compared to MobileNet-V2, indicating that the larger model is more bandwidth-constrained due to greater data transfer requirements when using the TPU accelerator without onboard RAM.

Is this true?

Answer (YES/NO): YES